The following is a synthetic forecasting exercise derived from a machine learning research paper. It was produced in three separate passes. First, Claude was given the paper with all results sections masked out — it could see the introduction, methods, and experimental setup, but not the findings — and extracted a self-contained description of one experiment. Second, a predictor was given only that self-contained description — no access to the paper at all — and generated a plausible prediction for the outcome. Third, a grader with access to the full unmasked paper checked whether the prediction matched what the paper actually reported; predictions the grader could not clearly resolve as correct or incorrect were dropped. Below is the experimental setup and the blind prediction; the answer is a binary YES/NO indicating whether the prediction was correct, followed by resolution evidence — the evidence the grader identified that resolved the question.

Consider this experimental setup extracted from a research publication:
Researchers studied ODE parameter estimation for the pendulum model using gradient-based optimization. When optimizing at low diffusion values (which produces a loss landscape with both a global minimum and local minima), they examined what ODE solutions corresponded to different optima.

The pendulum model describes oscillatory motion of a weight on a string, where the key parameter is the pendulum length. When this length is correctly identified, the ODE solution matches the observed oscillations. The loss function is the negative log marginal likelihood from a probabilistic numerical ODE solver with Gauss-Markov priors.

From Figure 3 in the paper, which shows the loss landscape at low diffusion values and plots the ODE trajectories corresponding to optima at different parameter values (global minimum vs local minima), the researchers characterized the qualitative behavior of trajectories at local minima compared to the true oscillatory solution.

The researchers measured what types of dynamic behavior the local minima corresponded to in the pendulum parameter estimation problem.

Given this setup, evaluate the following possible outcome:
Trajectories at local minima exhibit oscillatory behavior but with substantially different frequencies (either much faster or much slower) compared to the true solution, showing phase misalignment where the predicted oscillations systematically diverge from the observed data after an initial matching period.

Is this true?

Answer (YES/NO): NO